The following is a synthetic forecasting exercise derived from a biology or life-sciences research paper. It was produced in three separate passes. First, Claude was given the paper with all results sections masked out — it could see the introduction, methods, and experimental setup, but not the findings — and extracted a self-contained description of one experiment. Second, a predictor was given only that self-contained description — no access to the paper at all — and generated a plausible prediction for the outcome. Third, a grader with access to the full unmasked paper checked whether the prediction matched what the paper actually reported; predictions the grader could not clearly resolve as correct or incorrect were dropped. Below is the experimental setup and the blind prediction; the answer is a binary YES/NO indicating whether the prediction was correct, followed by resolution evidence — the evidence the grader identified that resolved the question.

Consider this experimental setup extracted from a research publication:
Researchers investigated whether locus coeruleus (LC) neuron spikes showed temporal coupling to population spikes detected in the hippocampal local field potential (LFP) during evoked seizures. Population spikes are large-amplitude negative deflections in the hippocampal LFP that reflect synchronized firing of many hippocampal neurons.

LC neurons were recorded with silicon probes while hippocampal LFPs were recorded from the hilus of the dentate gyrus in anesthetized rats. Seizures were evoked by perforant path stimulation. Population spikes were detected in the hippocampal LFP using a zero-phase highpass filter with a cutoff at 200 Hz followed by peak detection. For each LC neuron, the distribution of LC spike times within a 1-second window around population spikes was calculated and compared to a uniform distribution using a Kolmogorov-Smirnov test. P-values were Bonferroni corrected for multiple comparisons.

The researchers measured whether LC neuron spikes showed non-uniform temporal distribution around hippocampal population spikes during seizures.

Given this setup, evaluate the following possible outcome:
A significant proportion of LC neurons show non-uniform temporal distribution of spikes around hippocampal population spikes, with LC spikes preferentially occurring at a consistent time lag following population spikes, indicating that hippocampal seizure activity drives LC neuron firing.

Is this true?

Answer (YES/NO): NO